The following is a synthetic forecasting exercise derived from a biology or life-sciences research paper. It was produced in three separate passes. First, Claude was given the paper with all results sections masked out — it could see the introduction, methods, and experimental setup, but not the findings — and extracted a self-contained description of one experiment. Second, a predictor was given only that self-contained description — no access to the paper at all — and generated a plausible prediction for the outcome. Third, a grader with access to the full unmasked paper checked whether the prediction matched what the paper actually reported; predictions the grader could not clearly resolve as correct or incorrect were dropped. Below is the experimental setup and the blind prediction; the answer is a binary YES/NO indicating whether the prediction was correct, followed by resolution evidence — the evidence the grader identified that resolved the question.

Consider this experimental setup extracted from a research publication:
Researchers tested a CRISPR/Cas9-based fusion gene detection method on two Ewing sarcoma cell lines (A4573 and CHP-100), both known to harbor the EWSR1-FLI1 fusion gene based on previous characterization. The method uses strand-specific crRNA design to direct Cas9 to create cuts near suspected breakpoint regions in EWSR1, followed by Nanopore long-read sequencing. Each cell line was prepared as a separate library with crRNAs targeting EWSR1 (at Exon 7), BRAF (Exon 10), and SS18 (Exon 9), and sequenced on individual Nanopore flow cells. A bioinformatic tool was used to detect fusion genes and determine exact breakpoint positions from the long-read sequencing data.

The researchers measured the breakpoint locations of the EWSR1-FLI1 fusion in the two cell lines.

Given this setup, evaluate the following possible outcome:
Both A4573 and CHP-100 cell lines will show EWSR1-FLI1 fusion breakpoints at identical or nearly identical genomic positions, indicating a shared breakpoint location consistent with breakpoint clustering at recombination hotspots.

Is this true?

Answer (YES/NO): NO